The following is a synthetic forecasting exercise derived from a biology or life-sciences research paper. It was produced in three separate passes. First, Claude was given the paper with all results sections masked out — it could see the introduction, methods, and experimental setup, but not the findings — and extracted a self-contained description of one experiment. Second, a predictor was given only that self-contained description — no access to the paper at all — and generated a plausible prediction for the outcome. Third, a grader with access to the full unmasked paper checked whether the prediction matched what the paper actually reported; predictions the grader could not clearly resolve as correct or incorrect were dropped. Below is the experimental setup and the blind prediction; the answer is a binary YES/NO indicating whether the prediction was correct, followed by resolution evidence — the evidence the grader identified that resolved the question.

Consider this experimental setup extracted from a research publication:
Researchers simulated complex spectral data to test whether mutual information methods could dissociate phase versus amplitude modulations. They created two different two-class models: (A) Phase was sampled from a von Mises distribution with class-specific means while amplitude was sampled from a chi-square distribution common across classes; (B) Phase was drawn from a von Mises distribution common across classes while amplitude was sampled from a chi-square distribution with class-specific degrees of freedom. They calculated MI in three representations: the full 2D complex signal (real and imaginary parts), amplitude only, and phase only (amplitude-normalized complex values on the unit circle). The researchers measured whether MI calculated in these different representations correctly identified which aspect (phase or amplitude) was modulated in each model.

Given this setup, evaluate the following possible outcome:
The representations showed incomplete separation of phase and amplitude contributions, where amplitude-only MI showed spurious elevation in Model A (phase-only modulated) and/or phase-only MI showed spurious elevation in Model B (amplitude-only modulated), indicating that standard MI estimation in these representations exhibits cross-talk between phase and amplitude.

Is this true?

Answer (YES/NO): NO